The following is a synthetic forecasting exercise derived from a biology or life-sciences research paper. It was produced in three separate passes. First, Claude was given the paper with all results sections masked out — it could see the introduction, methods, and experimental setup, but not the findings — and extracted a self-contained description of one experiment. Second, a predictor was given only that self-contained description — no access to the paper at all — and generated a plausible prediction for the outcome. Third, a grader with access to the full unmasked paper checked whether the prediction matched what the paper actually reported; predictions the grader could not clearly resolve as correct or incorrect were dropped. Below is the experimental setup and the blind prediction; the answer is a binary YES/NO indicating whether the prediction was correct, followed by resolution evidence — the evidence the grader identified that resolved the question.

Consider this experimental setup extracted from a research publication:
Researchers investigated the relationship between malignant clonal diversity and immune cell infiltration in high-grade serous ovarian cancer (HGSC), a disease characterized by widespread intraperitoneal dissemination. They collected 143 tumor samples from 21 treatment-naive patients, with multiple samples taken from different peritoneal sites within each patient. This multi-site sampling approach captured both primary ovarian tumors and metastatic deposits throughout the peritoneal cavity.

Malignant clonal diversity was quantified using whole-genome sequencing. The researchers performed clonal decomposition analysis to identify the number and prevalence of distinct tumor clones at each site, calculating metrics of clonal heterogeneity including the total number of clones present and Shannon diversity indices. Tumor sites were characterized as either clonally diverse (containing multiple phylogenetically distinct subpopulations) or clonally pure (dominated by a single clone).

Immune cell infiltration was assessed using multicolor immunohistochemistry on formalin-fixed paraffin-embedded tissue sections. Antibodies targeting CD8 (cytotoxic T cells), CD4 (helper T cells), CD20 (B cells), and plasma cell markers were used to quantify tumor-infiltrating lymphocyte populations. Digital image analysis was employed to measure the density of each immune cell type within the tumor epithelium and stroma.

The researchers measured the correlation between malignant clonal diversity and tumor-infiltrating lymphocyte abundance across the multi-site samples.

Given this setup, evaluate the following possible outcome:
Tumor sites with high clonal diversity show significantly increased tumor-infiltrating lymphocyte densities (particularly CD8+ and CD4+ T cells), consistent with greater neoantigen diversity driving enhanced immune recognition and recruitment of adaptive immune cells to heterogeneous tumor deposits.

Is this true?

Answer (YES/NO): NO